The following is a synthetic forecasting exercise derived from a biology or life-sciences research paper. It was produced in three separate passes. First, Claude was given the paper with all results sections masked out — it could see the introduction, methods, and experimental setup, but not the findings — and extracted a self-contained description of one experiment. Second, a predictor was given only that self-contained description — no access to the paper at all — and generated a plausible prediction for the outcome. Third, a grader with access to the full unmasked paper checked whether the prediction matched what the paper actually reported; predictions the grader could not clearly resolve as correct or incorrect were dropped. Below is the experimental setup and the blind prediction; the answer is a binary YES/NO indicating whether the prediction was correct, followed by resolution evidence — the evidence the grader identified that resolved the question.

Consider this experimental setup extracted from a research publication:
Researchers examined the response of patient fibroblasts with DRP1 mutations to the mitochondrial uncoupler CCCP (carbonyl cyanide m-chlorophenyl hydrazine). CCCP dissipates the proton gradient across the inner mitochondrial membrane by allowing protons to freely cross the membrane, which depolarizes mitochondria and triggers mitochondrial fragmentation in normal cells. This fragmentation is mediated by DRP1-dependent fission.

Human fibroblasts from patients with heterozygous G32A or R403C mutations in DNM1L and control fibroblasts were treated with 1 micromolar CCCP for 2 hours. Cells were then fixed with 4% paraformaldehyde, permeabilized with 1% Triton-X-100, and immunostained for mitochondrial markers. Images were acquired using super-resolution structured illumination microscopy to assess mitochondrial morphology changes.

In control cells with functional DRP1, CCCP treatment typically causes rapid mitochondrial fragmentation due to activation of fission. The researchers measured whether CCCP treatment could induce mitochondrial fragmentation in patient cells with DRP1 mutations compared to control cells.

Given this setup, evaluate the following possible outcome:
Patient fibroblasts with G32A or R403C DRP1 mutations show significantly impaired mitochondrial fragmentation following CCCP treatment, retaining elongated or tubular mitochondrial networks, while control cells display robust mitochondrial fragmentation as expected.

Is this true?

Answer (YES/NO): YES